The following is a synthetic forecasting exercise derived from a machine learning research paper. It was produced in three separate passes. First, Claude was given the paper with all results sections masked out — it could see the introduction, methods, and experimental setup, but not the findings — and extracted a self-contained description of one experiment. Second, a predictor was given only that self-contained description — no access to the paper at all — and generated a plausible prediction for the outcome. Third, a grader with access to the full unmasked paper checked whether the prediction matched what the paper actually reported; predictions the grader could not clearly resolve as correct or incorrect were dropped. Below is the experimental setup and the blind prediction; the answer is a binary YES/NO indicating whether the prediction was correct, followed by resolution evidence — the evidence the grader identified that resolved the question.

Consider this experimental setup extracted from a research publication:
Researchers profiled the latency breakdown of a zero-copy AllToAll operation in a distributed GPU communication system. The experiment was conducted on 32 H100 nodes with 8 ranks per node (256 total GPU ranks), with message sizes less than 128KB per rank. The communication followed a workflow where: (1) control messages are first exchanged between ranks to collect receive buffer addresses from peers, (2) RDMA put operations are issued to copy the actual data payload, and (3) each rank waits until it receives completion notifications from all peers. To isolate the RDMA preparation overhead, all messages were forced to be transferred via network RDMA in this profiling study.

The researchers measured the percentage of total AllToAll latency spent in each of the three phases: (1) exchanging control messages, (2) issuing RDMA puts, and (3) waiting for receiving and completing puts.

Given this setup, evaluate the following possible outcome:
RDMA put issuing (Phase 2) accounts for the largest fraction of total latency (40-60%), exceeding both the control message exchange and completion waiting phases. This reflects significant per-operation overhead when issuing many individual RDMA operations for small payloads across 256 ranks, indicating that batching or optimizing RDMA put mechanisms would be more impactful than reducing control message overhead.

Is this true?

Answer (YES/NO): NO